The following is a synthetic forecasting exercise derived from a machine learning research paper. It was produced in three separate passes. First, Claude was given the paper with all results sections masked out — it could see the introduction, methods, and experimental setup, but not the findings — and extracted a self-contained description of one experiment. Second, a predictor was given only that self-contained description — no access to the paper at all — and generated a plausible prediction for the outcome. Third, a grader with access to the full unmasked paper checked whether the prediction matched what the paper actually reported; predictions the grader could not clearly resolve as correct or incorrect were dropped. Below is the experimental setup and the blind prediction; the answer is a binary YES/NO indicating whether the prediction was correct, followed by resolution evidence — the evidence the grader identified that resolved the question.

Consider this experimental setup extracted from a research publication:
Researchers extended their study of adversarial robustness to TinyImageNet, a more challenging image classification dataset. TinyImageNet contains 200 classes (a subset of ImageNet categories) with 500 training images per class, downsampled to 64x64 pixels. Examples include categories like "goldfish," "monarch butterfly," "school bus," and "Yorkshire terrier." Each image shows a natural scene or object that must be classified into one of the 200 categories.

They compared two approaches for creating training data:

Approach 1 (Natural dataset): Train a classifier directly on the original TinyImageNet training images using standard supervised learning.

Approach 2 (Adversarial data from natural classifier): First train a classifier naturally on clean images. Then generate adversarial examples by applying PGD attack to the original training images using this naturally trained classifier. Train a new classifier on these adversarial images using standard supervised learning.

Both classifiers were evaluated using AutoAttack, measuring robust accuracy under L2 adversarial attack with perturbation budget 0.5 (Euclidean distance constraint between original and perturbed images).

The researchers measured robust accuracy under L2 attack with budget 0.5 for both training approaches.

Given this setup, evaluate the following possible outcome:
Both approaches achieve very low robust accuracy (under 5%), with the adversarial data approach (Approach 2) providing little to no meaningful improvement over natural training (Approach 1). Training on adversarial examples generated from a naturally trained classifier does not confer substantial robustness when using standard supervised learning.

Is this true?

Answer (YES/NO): NO